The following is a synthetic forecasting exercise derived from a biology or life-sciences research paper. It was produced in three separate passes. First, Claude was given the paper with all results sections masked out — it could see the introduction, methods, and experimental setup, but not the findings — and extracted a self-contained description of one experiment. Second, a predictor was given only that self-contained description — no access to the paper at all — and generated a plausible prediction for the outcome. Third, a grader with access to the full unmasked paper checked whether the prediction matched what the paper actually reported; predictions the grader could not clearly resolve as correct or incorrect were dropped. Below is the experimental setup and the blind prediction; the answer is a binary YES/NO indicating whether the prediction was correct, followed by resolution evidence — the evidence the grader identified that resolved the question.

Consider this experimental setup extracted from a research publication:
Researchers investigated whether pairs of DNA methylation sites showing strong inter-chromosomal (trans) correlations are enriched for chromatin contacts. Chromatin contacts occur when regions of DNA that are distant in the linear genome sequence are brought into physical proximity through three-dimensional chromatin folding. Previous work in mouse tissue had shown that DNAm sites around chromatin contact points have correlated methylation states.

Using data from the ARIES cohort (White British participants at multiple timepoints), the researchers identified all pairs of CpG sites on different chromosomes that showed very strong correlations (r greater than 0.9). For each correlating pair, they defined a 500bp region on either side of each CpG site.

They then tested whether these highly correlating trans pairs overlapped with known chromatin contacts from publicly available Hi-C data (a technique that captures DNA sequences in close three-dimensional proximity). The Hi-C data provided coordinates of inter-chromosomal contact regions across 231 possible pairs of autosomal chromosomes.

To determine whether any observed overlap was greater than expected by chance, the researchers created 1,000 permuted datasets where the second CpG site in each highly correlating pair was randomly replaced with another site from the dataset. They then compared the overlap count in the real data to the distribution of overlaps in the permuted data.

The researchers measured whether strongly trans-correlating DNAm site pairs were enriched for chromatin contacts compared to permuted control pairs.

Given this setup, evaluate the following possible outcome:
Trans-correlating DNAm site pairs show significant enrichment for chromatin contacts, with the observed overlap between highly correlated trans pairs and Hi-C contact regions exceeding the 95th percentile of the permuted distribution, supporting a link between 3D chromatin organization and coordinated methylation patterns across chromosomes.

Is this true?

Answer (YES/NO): YES